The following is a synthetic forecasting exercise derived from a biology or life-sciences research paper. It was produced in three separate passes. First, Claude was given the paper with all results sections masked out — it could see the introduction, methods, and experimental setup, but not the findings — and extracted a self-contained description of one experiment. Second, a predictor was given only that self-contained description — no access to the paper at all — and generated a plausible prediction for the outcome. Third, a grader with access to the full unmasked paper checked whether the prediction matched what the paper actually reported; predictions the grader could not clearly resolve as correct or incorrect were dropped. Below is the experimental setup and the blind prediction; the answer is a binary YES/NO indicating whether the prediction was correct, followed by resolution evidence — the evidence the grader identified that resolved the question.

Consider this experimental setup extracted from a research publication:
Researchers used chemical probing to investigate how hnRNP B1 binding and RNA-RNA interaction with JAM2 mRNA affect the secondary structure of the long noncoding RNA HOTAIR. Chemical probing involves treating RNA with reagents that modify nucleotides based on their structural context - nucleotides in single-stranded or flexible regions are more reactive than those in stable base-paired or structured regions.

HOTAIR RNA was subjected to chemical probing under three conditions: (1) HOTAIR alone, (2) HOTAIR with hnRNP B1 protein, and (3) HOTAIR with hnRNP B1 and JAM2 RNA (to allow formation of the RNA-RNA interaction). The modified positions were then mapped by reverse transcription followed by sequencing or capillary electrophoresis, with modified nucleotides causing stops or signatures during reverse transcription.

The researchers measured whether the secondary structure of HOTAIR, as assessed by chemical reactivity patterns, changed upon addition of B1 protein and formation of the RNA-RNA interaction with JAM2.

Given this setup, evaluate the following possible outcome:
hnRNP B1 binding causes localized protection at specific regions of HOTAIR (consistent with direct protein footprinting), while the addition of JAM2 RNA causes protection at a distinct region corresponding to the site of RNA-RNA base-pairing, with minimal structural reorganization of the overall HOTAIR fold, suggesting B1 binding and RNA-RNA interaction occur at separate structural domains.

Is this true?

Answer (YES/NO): NO